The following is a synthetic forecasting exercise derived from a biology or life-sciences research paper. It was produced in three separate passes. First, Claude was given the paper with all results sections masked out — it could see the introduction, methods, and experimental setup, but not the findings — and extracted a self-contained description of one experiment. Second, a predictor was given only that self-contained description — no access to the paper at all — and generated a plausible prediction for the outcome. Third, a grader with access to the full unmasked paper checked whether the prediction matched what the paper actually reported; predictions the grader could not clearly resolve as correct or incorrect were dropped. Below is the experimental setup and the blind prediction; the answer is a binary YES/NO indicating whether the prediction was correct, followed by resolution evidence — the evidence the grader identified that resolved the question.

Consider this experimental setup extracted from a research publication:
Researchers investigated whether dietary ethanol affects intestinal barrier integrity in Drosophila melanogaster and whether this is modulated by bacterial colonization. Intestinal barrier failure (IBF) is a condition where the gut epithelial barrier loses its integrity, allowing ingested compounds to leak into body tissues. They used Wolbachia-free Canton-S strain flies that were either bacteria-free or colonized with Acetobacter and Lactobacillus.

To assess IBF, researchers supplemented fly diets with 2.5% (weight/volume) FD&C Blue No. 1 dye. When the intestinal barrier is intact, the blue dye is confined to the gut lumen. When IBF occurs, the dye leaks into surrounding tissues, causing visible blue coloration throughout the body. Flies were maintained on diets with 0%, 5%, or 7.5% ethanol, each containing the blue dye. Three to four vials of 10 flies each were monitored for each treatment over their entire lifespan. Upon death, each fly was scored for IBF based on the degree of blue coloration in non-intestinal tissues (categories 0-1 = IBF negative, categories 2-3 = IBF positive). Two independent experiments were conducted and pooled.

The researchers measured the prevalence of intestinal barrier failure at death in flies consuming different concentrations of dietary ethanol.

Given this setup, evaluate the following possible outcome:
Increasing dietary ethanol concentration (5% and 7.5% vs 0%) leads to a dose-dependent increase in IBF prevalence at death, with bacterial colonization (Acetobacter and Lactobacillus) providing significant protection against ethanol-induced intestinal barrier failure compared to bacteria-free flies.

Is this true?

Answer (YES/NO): NO